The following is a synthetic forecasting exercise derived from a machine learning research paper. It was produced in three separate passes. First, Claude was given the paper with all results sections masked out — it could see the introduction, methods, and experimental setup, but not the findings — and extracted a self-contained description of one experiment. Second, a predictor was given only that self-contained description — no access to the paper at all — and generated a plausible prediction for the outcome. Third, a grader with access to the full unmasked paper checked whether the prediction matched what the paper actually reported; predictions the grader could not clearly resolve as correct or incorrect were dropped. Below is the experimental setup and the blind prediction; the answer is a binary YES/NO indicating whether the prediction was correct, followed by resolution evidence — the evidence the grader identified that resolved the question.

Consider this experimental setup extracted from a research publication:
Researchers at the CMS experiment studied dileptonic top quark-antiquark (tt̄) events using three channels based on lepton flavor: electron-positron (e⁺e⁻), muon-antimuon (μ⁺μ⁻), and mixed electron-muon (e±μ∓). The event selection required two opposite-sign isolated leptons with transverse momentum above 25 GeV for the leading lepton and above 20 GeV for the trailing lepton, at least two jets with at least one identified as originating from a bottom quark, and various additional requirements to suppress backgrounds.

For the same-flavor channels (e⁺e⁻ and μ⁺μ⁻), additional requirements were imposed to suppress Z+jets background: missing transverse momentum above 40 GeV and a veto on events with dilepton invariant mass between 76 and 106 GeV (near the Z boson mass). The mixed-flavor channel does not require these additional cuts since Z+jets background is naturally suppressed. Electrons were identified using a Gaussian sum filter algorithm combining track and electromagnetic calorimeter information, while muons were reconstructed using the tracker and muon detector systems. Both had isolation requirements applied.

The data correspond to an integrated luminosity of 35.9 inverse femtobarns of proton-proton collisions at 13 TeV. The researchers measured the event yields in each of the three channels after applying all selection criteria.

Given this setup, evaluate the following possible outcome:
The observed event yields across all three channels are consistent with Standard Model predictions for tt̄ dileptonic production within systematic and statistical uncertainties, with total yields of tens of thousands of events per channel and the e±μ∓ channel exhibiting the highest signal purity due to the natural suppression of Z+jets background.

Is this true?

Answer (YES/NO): NO